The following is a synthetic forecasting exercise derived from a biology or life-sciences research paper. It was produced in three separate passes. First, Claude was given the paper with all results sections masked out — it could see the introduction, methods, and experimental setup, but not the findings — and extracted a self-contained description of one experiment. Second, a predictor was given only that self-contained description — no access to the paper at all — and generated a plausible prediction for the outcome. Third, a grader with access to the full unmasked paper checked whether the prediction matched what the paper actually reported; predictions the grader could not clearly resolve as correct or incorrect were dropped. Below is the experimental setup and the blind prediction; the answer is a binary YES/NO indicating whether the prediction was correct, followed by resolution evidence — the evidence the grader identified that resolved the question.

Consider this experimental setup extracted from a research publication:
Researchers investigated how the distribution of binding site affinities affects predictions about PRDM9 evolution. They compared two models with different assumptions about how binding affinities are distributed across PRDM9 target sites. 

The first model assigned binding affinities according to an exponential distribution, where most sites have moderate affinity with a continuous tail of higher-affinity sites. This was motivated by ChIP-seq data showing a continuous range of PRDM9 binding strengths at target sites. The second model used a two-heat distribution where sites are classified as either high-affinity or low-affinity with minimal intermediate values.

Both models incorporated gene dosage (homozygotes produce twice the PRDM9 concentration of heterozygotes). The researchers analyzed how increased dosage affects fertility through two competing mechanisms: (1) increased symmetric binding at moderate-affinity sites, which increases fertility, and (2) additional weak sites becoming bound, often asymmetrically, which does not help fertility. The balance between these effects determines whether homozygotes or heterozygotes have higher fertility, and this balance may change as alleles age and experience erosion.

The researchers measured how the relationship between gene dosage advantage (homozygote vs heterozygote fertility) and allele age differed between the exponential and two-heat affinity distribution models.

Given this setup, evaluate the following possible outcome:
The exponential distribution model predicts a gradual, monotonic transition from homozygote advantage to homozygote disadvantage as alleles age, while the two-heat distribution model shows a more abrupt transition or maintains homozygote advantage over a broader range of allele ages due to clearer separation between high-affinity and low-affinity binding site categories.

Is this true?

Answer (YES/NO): NO